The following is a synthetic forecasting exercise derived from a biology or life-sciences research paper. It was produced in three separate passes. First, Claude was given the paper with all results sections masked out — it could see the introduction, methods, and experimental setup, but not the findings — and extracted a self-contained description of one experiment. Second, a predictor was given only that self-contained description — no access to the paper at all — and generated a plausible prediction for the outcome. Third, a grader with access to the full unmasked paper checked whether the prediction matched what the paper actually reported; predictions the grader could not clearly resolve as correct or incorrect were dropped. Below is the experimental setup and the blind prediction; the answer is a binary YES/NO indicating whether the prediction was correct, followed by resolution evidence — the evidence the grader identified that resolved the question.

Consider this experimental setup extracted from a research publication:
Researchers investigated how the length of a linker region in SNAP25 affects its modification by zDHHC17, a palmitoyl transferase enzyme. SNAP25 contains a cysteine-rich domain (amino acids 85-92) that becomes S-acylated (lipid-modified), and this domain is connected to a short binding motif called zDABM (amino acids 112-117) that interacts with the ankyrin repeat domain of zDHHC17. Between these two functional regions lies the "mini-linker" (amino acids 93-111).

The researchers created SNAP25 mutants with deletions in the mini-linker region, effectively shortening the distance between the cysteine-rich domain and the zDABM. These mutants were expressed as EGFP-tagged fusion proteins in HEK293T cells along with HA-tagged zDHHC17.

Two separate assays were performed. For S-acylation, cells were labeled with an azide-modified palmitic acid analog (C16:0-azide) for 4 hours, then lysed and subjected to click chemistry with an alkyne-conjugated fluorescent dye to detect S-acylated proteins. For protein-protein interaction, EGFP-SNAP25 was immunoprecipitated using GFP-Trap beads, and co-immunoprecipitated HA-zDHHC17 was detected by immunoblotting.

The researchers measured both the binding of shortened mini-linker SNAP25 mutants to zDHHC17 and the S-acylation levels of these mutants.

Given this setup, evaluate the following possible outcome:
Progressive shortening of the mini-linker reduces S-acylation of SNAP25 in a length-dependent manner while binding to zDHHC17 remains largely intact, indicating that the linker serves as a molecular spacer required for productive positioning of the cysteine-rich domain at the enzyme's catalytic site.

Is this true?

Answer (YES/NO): YES